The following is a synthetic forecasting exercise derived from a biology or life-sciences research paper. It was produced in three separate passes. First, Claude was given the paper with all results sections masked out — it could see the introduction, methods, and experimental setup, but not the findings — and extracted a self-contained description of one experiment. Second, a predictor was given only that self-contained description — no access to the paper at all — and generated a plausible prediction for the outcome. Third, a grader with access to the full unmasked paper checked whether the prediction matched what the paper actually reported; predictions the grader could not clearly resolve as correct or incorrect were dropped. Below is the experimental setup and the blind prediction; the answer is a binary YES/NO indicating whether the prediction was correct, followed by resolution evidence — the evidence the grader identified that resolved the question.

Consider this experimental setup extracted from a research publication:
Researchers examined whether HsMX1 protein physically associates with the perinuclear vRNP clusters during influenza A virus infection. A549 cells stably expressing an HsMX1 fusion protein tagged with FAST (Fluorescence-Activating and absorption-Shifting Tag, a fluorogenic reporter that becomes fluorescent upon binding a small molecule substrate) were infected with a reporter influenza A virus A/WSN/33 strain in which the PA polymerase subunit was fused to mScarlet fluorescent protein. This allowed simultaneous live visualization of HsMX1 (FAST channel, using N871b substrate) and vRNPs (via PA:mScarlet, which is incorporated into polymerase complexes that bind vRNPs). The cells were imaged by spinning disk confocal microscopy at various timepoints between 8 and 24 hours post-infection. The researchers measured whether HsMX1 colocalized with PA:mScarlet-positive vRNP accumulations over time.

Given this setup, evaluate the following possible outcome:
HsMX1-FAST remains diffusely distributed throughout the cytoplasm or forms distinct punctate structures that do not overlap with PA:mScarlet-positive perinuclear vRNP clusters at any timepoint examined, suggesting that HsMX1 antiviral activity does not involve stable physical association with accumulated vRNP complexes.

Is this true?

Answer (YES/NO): NO